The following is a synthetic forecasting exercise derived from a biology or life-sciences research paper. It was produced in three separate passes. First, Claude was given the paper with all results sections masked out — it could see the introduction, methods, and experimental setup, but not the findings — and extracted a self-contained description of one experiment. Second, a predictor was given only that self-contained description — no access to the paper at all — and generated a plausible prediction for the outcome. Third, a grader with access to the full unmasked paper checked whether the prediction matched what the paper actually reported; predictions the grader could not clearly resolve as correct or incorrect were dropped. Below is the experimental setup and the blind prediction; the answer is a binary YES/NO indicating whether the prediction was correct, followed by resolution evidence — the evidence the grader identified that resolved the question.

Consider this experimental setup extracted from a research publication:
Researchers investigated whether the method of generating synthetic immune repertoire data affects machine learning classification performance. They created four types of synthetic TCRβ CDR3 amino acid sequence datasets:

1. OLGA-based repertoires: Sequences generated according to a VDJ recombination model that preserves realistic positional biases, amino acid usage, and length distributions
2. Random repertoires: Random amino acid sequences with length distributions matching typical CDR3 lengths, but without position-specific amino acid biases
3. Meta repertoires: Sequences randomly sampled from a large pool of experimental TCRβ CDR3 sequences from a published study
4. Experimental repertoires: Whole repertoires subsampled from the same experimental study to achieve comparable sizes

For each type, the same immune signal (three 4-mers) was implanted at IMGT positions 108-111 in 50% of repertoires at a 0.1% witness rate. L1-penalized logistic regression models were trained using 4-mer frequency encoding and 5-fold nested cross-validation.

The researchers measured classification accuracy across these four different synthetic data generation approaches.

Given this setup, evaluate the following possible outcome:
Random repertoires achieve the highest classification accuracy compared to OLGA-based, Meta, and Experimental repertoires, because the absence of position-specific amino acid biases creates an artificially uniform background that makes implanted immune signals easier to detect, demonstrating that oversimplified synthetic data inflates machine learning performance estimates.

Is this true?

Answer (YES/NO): NO